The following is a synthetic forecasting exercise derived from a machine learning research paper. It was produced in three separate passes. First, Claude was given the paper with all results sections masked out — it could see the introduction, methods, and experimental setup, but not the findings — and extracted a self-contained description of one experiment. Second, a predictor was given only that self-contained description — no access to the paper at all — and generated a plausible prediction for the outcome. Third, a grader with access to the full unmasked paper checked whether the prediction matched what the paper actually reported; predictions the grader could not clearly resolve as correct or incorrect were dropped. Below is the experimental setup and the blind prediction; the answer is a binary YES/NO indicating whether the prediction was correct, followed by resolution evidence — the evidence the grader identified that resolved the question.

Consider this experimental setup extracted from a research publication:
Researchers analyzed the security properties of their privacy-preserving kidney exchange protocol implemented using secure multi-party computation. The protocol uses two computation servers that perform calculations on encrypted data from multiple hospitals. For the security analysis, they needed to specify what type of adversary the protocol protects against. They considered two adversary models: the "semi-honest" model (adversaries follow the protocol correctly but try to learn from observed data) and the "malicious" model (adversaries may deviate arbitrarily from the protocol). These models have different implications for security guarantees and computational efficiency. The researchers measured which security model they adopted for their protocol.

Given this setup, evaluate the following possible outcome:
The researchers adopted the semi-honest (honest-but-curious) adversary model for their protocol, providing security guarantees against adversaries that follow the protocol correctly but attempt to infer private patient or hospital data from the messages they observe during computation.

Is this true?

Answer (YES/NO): YES